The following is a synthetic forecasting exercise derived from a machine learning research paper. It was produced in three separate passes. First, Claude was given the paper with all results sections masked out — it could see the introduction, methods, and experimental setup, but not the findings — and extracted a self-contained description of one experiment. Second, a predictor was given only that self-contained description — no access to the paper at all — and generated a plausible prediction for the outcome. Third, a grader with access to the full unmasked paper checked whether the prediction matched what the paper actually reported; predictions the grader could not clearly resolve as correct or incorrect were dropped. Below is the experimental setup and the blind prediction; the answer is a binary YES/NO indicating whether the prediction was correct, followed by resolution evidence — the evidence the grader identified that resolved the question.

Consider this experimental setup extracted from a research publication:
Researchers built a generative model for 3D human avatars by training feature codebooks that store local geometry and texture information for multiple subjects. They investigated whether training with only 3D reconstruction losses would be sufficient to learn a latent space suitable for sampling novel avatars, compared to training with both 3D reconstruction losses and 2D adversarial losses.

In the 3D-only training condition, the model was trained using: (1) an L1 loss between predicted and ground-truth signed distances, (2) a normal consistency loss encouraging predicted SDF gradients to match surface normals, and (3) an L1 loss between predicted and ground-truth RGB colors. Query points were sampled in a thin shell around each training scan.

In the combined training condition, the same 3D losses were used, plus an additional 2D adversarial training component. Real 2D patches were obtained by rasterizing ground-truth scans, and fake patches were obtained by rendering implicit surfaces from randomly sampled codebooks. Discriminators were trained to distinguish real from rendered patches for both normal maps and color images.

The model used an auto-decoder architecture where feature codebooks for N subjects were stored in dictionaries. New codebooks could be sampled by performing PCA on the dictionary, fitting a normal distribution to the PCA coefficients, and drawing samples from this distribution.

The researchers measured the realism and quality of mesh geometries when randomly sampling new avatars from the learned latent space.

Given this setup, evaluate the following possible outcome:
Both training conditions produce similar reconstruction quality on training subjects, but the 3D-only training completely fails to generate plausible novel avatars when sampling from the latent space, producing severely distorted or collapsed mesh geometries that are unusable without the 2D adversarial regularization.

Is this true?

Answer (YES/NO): NO